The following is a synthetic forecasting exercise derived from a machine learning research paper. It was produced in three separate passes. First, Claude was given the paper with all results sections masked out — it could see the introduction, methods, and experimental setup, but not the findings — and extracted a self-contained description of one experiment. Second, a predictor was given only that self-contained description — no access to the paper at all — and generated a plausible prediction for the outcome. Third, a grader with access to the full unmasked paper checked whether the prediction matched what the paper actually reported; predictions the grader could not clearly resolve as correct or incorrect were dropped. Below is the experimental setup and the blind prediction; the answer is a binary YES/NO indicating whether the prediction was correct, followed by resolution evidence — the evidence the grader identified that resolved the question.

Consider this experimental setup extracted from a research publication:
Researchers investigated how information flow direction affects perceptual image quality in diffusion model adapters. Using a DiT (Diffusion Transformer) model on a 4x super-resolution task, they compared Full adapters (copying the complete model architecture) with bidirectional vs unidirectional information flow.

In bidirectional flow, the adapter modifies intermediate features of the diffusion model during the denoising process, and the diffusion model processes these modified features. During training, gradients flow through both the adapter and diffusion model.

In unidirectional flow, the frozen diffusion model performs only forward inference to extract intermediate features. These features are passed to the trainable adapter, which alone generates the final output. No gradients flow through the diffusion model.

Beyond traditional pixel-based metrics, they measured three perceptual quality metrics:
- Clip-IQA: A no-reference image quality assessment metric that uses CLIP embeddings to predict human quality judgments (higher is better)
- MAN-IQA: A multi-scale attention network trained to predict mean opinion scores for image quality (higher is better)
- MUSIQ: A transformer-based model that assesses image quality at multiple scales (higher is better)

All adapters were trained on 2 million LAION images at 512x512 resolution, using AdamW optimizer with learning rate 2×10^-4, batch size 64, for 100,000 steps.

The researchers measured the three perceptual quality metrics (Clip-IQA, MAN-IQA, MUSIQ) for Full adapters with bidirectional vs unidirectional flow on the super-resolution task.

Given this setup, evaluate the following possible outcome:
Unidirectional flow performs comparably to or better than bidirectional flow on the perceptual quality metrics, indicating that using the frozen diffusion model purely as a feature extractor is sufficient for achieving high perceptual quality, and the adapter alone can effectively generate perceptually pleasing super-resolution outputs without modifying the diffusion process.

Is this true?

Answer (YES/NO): YES